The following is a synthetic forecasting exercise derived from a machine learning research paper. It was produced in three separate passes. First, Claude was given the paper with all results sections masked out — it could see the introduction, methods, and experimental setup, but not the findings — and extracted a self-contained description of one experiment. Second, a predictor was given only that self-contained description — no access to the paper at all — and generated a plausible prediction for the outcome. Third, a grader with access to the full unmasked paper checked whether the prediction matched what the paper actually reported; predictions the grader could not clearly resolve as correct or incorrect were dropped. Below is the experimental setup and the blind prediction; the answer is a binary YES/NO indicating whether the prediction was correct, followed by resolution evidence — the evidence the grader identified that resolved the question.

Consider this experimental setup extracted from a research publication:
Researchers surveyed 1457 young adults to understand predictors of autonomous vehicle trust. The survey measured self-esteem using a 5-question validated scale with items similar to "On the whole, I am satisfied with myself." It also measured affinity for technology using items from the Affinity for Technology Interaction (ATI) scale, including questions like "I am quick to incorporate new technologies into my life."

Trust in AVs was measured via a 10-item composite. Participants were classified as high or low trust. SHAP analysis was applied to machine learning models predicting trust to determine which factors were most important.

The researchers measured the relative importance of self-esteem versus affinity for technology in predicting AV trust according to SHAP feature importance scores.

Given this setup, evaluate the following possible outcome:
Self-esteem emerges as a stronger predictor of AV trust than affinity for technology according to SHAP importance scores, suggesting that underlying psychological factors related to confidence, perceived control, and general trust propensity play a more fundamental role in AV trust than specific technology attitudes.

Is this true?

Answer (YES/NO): NO